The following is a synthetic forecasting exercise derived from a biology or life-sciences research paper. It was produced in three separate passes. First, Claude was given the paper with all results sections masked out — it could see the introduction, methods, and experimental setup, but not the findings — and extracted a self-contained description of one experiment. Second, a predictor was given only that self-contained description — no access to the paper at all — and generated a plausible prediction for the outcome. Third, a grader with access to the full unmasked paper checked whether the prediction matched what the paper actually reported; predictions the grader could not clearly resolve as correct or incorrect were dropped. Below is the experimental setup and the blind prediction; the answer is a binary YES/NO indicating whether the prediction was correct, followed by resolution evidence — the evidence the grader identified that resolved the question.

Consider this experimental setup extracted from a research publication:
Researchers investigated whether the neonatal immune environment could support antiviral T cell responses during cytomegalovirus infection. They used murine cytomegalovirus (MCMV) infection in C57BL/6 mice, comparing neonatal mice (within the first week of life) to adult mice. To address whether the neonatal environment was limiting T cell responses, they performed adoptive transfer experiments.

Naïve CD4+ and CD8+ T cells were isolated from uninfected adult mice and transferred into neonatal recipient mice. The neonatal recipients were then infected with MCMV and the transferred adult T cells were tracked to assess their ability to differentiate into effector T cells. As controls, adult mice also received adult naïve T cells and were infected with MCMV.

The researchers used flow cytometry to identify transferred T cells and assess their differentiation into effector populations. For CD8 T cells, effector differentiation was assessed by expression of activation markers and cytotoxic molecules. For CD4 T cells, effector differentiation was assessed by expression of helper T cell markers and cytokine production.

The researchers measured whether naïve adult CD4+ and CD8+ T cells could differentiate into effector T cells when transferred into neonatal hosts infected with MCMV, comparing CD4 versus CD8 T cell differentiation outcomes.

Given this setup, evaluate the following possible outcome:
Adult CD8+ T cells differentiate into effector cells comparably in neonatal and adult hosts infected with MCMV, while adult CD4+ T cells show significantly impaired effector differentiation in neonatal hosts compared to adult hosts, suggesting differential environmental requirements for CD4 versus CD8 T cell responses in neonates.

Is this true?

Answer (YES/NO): NO